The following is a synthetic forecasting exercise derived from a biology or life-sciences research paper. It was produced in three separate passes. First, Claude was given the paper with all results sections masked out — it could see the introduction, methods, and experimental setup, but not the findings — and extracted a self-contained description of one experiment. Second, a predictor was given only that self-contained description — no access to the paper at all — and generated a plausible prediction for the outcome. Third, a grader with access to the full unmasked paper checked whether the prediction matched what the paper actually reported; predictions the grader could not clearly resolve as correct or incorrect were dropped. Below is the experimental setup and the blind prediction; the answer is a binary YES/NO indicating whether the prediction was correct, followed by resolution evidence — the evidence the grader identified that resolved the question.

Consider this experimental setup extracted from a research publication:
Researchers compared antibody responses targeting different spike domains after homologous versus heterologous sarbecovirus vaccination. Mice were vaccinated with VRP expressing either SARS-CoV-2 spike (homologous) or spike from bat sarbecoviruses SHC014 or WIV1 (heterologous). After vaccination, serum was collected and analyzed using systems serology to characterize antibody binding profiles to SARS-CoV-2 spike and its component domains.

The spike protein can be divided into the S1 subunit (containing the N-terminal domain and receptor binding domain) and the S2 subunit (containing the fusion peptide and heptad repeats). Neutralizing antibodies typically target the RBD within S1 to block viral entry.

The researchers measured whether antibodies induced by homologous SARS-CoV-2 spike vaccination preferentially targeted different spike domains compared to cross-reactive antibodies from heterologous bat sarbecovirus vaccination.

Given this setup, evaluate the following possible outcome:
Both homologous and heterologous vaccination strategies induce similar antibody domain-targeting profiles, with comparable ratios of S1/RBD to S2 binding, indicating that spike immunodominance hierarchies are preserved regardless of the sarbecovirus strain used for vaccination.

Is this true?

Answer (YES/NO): NO